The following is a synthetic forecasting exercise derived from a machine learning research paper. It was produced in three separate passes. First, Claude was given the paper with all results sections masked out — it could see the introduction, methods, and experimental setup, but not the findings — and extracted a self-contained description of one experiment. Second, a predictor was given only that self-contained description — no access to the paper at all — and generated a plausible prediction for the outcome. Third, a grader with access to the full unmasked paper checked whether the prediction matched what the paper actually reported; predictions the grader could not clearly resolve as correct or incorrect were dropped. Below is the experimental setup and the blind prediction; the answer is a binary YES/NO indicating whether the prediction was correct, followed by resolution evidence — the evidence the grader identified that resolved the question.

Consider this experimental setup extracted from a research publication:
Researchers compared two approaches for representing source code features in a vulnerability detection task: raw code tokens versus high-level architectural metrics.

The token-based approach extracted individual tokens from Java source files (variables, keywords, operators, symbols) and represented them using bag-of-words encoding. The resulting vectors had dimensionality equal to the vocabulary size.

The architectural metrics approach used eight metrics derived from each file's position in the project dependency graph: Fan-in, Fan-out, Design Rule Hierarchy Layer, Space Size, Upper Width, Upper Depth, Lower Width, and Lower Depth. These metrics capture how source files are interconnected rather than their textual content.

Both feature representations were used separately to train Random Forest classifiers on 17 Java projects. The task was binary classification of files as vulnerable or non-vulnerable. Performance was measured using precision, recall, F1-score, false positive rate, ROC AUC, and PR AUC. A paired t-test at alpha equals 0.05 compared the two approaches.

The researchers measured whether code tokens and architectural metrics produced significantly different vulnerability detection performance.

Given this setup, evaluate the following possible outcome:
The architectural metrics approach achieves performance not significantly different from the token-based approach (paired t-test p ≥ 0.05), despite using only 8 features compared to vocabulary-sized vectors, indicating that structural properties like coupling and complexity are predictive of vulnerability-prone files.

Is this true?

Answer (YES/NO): NO